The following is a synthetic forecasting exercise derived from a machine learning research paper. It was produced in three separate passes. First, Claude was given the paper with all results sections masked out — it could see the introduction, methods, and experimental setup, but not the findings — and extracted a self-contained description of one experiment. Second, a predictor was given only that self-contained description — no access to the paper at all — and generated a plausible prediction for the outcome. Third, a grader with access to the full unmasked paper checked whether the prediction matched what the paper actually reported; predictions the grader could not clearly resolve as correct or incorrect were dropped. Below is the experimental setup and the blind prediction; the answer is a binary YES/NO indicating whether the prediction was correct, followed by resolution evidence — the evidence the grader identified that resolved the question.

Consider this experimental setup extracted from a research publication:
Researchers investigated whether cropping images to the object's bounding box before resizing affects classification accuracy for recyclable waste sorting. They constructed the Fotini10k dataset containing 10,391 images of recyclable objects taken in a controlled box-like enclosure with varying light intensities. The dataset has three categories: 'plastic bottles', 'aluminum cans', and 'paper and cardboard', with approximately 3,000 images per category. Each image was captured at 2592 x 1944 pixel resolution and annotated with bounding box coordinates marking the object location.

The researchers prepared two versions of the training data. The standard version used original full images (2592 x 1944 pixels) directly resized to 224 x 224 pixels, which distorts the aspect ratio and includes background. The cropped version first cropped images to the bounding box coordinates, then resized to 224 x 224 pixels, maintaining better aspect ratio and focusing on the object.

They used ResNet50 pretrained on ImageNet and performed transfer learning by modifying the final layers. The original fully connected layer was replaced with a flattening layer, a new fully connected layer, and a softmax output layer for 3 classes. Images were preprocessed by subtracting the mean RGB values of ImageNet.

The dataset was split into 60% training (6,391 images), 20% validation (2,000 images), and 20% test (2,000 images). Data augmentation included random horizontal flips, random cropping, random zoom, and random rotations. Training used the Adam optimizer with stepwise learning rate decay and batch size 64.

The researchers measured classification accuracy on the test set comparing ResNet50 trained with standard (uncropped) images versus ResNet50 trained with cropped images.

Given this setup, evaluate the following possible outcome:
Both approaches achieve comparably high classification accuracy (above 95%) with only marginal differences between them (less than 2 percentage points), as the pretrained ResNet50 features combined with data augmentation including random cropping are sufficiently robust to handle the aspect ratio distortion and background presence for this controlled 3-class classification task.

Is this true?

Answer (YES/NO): NO